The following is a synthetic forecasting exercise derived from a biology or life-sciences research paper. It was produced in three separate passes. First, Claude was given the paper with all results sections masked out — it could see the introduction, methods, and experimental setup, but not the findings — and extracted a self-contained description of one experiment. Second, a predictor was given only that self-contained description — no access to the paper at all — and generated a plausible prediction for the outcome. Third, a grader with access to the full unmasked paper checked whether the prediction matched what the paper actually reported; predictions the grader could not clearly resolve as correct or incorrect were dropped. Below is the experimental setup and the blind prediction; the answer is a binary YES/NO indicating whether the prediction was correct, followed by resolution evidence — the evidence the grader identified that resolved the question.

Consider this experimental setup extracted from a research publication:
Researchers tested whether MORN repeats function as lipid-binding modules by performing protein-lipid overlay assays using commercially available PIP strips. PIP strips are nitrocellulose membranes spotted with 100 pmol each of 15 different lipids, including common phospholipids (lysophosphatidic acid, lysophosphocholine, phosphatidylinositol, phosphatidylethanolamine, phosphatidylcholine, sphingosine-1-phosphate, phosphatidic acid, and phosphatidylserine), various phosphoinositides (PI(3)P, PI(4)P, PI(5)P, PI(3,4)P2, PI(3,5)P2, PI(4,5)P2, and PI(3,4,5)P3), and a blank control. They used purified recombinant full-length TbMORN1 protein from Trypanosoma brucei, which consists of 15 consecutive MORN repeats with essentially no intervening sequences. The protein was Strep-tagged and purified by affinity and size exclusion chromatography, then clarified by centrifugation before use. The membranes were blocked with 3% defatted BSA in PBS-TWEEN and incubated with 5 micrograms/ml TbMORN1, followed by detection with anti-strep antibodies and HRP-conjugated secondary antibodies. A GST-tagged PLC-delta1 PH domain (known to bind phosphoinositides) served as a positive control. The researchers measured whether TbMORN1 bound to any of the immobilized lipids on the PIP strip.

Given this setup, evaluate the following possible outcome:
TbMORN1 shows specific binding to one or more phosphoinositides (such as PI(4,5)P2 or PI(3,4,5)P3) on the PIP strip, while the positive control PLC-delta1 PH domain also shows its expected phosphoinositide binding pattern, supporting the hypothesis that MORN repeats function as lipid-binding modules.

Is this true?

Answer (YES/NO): NO